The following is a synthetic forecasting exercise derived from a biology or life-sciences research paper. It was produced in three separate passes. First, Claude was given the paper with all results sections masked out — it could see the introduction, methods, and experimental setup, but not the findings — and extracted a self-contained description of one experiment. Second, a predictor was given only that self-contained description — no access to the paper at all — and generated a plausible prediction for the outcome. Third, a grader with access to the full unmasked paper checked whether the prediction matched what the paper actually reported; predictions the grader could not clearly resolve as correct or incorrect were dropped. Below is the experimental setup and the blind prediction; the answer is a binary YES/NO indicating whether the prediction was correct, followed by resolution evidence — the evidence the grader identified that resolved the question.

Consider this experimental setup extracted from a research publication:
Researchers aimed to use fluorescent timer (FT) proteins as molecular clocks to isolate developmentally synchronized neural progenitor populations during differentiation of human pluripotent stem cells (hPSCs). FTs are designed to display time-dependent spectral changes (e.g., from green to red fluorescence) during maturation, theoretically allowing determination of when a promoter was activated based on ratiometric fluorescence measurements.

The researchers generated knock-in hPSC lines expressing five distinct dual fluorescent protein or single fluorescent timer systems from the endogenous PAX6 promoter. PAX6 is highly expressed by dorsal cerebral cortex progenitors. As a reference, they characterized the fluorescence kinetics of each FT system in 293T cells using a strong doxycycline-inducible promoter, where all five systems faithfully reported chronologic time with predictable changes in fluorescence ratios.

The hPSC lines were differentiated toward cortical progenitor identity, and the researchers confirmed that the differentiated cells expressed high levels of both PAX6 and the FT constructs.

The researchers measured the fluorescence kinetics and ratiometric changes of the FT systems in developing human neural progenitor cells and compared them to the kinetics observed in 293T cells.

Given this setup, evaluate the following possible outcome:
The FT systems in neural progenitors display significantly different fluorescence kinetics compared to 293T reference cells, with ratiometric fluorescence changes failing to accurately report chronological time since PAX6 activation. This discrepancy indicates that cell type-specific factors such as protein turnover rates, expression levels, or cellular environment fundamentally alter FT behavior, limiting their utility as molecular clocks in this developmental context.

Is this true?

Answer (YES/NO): YES